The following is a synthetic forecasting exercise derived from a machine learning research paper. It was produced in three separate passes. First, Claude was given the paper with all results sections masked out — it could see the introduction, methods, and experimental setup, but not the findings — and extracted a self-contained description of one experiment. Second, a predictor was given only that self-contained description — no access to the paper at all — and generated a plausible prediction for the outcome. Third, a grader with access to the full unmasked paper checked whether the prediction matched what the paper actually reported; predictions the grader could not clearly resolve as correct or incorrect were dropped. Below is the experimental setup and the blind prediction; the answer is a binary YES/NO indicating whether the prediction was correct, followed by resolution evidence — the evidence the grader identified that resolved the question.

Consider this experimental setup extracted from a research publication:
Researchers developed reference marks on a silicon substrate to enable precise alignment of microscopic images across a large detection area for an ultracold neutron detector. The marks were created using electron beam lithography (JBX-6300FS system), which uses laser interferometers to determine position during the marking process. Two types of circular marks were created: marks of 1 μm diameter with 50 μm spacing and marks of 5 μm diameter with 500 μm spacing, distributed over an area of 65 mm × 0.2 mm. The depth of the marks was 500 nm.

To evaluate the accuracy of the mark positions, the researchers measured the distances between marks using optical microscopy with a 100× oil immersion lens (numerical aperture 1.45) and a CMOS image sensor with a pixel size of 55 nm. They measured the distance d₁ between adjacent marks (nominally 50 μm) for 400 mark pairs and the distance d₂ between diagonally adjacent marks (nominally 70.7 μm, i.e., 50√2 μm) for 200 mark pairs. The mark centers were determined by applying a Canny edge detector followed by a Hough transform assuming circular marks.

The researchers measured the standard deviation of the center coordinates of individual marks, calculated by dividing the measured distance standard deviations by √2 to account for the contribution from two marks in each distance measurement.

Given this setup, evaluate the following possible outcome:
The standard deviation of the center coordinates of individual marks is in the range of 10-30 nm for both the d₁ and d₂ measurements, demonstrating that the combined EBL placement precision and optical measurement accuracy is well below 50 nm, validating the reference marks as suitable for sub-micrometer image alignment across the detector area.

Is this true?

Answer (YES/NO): YES